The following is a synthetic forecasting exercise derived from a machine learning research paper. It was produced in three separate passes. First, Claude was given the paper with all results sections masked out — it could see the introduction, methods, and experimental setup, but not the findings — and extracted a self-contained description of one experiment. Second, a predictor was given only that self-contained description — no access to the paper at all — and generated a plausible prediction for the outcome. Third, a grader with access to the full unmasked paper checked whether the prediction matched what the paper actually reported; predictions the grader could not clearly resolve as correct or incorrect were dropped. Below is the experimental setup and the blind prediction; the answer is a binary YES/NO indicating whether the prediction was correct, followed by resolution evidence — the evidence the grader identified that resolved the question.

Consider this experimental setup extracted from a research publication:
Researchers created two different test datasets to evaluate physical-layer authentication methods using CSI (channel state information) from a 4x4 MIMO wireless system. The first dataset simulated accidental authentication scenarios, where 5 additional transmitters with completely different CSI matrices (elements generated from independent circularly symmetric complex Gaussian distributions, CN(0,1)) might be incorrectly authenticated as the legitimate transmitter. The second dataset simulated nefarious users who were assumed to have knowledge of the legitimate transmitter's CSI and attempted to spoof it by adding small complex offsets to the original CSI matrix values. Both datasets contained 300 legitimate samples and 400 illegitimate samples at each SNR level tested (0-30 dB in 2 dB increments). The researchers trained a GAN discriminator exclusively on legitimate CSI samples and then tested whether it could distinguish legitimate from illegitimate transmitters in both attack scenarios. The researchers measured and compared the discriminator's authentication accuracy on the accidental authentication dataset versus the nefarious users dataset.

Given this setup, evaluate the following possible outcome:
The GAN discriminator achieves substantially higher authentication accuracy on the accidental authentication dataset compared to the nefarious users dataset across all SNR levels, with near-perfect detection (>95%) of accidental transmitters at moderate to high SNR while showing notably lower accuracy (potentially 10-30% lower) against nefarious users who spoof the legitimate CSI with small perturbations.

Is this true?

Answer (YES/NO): NO